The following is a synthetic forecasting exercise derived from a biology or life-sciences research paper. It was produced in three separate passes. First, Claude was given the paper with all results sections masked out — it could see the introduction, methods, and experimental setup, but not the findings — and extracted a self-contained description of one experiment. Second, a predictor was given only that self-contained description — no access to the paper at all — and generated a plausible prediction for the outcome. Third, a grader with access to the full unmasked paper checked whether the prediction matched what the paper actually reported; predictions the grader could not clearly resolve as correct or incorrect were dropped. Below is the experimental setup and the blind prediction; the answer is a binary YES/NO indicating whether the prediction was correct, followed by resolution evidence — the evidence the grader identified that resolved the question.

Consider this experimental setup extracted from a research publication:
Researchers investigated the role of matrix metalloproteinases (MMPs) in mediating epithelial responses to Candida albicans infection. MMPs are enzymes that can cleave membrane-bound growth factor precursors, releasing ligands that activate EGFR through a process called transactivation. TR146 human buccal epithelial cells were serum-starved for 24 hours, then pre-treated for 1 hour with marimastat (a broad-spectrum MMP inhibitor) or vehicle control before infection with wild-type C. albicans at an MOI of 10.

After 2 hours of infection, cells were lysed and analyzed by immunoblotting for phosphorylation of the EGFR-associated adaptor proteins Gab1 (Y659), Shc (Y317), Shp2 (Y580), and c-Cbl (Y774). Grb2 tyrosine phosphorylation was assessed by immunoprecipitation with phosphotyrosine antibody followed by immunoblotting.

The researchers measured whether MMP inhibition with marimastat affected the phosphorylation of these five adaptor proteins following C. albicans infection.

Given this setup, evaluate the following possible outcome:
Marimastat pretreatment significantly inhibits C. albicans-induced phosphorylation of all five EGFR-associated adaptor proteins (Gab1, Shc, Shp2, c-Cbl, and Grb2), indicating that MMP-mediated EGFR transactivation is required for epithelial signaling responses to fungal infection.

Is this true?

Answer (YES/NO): YES